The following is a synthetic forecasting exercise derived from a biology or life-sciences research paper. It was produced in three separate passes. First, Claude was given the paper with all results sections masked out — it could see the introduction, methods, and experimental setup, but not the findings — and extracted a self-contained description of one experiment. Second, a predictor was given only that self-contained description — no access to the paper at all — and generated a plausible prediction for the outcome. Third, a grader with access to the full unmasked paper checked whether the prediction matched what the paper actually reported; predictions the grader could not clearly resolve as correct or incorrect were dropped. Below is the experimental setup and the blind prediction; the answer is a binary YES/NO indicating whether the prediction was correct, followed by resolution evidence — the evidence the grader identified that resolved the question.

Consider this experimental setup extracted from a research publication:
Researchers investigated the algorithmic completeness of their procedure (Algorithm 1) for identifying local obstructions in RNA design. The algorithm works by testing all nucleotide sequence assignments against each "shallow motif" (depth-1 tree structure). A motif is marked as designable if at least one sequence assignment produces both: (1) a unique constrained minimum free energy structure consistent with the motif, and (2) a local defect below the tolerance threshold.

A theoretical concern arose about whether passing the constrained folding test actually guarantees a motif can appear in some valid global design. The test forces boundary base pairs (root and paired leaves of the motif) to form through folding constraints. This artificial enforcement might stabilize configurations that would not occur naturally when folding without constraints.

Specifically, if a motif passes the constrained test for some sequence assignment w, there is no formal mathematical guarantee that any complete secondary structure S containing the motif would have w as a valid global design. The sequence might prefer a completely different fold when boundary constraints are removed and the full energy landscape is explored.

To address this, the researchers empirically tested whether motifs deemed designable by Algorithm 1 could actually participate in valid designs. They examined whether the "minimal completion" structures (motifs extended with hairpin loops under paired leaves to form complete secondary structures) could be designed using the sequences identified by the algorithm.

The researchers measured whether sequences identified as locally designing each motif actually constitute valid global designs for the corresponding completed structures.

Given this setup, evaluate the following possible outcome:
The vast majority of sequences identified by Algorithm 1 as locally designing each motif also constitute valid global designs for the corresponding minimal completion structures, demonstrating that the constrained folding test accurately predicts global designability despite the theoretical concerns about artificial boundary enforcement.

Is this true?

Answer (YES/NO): YES